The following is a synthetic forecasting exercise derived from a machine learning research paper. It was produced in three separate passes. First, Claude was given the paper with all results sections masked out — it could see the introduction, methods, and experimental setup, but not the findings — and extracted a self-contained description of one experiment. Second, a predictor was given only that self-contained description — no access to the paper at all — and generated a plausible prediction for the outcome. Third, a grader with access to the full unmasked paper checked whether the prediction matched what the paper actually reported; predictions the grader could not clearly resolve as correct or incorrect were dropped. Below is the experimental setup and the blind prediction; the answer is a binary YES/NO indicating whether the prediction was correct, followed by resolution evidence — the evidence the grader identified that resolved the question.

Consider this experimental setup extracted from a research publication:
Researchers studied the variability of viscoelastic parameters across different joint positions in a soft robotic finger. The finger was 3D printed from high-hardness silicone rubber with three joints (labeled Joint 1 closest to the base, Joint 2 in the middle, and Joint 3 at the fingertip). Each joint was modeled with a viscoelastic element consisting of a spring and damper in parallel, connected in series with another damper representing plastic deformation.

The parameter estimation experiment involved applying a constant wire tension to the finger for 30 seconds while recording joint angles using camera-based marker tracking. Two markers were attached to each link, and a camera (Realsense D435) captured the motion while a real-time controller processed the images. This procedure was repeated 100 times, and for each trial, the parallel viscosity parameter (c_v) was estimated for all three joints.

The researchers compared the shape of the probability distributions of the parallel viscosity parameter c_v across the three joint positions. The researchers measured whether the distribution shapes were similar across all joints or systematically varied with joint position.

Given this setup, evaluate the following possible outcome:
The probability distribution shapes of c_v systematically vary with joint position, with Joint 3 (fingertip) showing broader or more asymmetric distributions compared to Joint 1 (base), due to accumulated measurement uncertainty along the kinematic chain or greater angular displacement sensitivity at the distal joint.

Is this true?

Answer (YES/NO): NO